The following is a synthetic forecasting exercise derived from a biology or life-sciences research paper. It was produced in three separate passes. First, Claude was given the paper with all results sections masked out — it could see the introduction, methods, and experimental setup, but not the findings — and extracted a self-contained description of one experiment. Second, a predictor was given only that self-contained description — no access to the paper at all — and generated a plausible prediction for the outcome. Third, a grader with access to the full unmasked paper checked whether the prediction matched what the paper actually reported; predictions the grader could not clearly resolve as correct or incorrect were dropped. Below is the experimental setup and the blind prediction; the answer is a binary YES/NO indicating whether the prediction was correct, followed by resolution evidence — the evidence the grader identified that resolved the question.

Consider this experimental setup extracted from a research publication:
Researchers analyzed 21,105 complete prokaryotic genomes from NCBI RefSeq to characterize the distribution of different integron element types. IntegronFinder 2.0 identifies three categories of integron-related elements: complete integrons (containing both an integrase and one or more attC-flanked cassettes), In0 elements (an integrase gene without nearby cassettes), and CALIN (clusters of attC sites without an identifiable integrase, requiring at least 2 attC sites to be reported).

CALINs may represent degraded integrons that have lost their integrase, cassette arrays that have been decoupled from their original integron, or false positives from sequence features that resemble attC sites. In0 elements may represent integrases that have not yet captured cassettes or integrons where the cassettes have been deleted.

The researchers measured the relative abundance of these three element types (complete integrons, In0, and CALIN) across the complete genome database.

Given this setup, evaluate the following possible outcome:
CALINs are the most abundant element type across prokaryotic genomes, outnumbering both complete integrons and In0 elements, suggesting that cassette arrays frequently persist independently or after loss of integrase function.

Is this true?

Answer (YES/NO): YES